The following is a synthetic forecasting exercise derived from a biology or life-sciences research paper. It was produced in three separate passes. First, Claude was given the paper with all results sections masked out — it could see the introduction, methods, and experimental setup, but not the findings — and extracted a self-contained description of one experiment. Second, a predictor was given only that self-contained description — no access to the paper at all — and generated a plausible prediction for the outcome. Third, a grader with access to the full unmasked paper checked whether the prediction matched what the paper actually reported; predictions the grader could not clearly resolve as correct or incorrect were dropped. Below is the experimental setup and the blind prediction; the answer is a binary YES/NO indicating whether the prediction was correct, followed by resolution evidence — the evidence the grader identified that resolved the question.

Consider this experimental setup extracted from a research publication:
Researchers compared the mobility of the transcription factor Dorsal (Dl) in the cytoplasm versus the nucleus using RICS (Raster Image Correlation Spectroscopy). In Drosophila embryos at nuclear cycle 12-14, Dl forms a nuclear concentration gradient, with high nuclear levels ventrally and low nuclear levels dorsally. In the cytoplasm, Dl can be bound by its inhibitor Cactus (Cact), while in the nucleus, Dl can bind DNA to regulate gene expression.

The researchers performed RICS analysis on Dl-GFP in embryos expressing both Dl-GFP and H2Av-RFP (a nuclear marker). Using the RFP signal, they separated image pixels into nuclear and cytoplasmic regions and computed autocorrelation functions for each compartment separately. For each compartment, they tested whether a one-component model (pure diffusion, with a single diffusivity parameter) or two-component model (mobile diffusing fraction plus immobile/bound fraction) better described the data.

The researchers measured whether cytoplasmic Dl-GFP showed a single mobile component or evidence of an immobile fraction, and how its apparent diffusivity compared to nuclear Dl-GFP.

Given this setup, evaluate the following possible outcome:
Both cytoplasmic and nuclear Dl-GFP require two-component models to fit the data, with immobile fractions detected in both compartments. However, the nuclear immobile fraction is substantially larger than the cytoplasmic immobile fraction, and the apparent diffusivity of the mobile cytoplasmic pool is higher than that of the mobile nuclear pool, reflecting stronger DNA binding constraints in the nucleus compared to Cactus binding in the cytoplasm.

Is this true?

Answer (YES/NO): NO